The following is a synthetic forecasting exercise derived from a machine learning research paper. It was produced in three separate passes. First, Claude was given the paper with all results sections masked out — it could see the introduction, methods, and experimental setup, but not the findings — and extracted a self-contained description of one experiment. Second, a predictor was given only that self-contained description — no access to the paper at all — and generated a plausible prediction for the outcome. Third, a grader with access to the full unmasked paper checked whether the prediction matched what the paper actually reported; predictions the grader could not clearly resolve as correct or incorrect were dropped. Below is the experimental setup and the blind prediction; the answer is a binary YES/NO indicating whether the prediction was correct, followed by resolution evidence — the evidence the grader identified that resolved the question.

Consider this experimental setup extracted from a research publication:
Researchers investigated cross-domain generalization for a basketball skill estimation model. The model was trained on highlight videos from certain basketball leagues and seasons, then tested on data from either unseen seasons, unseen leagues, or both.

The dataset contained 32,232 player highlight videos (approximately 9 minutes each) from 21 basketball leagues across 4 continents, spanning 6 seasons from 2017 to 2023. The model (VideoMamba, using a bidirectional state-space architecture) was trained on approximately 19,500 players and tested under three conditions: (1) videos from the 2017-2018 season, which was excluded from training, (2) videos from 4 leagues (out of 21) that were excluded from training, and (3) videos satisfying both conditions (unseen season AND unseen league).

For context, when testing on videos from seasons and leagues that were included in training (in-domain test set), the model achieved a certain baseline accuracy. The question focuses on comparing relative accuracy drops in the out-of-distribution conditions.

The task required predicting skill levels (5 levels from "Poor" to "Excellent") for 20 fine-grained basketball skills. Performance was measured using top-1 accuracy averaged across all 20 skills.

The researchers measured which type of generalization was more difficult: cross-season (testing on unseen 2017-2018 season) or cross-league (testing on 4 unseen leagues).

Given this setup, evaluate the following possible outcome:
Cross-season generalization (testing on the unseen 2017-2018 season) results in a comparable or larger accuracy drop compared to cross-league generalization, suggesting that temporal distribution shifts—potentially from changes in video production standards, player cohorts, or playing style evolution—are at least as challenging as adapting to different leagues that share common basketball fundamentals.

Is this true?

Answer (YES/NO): NO